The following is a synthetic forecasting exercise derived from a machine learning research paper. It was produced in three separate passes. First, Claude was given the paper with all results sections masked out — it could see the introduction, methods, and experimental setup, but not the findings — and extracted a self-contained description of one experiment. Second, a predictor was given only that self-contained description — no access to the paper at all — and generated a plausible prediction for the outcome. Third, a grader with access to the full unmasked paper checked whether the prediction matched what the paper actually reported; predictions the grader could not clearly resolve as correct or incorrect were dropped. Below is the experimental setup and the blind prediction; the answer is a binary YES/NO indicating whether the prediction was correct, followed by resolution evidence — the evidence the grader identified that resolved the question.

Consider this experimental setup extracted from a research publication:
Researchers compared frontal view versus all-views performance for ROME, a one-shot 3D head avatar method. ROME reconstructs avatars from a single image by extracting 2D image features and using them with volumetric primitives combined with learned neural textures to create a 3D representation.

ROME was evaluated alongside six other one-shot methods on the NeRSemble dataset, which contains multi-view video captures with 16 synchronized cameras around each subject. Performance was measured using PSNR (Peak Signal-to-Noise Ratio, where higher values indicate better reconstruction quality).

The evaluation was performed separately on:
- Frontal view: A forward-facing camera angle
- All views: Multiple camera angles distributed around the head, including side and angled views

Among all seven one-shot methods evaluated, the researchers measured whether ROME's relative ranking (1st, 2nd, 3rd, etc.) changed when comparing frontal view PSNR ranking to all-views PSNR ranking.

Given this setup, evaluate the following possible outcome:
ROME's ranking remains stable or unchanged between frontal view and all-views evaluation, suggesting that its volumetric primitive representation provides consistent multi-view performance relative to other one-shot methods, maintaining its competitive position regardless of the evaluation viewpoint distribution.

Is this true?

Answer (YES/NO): NO